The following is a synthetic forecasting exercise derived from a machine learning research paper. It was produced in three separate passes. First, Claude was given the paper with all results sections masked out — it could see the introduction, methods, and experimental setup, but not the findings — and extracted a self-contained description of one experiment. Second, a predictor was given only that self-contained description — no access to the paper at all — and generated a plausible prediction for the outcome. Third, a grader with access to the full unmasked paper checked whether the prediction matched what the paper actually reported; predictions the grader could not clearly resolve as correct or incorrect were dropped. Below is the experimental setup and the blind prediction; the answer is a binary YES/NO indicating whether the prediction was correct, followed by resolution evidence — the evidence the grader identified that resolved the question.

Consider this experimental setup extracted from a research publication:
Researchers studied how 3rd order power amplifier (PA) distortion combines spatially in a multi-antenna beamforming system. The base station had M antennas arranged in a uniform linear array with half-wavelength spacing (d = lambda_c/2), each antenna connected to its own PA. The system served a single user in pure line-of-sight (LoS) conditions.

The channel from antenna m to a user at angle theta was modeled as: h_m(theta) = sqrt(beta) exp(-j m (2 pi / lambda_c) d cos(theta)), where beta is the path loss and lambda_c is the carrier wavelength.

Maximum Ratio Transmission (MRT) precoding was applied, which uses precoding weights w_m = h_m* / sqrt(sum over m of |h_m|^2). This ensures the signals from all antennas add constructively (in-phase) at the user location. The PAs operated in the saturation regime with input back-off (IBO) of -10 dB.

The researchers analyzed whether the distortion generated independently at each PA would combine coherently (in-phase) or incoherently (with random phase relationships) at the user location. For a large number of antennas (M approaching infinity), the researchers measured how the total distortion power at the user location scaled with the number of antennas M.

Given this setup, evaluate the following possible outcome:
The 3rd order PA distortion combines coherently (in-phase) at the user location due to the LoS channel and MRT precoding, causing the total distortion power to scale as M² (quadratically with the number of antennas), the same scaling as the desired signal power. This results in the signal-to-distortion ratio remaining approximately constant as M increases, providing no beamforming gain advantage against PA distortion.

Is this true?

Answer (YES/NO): YES